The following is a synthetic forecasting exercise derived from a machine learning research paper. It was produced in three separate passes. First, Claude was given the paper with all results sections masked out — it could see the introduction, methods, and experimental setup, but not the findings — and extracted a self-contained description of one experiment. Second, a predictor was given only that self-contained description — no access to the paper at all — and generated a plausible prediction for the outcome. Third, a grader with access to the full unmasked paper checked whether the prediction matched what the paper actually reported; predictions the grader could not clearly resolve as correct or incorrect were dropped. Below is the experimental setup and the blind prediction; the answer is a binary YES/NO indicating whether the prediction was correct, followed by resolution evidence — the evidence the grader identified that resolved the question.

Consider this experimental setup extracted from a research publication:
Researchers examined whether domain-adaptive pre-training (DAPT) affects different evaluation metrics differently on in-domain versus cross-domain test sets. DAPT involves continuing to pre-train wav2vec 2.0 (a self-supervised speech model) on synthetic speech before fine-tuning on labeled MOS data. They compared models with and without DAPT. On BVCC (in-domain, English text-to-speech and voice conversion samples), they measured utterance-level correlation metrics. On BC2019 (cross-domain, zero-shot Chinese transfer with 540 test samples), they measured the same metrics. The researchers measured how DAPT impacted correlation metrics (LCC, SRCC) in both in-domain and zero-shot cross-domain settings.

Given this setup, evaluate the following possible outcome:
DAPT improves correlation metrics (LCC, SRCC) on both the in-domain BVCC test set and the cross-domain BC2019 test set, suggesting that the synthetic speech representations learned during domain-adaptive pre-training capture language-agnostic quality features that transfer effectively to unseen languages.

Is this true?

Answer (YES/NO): YES